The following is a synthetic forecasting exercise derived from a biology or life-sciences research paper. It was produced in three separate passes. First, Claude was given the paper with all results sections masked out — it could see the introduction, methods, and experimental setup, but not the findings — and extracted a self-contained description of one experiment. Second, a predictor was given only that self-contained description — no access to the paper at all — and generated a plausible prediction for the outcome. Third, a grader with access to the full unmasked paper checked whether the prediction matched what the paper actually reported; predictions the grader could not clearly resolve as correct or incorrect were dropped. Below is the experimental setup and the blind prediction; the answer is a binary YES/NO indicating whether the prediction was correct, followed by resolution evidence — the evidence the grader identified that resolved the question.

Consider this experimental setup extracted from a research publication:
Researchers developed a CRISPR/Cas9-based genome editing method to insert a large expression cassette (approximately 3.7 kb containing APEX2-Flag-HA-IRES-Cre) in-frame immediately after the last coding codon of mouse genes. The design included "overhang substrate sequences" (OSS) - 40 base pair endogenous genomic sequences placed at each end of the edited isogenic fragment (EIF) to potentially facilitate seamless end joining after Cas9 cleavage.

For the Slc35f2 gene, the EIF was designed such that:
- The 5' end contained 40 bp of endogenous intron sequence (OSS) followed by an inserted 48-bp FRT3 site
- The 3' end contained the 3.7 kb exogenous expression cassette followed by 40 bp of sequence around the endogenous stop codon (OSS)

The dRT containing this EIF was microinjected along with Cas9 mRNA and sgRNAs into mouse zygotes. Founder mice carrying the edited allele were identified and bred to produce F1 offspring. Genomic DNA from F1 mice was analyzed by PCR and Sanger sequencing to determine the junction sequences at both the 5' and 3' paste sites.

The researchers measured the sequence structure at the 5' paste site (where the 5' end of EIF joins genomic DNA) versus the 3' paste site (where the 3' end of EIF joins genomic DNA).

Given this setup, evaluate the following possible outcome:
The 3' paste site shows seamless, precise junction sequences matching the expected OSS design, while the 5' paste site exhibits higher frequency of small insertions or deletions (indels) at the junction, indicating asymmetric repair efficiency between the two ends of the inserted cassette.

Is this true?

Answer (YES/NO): NO